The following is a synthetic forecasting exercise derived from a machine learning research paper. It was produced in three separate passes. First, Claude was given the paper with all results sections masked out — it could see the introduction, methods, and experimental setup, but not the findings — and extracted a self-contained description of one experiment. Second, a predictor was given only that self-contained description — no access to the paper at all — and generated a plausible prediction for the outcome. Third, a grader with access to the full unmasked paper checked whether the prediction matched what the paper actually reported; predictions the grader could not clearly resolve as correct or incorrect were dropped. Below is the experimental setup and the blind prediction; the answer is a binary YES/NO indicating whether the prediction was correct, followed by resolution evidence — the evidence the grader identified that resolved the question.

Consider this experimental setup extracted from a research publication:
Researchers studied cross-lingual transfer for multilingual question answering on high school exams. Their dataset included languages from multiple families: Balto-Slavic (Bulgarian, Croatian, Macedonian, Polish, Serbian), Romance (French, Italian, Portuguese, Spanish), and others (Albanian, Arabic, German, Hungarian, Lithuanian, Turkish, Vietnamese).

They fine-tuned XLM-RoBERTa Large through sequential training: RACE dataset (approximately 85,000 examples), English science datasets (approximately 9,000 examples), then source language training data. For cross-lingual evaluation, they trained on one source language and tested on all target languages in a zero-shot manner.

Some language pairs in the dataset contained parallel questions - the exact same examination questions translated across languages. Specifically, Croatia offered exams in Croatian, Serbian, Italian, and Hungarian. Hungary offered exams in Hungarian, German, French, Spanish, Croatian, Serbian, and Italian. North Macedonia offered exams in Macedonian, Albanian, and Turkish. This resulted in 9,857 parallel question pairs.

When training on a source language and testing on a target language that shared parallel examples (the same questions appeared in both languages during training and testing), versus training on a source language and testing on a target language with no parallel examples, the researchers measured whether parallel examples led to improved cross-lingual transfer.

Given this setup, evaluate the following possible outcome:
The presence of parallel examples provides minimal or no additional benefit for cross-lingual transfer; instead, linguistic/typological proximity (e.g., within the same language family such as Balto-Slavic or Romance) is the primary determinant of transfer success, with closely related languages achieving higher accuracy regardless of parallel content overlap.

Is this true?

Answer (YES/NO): NO